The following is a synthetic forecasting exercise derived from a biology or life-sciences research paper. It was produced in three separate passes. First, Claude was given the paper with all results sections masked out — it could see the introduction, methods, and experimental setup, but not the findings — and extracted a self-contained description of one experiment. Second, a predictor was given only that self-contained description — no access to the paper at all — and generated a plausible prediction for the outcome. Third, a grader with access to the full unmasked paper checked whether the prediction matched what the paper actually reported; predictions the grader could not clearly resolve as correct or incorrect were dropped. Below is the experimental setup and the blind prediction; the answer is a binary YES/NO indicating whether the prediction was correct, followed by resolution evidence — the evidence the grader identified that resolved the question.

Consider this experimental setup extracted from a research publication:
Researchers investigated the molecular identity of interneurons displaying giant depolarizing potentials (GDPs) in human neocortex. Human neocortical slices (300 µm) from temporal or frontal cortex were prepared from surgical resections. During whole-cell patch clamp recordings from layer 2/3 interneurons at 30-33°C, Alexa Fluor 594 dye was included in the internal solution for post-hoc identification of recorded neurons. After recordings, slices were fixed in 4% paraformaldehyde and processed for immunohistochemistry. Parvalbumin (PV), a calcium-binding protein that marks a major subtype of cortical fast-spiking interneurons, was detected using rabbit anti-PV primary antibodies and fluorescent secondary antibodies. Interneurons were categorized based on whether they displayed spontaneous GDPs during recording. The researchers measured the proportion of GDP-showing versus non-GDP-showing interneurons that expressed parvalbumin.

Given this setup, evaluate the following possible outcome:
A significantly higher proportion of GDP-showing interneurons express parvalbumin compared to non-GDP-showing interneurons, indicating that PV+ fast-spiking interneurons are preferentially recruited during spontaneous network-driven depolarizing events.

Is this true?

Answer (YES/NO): NO